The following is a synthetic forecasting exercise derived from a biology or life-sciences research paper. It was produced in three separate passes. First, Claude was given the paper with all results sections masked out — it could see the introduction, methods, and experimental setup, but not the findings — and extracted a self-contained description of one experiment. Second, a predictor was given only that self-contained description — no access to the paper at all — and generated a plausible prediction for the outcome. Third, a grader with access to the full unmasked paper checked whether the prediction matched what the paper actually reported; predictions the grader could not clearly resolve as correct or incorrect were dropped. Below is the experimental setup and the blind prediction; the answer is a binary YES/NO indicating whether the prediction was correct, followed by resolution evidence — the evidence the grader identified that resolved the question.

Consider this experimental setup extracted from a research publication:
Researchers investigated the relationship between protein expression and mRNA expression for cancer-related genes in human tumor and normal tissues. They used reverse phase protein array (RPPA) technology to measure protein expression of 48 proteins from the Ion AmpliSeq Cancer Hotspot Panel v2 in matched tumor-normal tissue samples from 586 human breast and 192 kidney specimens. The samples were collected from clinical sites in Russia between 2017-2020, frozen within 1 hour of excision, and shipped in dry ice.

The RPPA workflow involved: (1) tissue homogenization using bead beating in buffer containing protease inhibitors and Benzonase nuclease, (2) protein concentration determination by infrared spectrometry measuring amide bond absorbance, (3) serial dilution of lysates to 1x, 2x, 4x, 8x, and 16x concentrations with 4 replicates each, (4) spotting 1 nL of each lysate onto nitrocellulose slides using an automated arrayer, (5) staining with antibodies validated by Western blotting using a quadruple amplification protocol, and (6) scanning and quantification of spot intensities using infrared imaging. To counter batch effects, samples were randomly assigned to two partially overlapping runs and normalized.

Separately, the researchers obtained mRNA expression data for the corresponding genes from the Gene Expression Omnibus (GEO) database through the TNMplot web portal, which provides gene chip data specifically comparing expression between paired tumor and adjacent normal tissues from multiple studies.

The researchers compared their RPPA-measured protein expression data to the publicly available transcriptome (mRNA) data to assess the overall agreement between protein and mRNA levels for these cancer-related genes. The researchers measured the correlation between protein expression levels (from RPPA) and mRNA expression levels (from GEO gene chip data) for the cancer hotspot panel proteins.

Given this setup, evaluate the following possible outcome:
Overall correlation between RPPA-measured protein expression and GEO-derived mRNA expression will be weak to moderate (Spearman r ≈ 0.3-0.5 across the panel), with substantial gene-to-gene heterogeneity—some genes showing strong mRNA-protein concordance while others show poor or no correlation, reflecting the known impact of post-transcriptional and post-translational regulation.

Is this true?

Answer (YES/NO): NO